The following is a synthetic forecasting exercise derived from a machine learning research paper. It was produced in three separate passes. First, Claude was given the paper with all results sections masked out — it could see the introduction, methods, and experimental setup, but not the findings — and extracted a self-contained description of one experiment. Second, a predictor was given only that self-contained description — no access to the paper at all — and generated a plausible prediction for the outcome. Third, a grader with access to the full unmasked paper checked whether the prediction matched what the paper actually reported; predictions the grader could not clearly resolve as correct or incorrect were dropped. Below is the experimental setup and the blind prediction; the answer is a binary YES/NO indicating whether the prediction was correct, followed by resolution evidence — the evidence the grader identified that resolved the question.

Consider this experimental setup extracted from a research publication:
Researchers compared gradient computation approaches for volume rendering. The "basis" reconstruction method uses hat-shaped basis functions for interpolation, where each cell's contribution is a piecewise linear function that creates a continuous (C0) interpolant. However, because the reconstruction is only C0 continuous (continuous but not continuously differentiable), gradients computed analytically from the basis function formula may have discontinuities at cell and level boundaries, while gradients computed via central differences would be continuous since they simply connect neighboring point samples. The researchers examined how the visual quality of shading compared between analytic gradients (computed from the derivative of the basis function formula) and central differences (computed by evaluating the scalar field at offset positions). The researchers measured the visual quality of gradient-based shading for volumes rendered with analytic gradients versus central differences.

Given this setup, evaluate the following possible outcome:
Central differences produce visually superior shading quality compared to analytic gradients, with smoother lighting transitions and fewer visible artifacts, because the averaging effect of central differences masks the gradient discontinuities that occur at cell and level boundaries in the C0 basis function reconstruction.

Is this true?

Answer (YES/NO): NO